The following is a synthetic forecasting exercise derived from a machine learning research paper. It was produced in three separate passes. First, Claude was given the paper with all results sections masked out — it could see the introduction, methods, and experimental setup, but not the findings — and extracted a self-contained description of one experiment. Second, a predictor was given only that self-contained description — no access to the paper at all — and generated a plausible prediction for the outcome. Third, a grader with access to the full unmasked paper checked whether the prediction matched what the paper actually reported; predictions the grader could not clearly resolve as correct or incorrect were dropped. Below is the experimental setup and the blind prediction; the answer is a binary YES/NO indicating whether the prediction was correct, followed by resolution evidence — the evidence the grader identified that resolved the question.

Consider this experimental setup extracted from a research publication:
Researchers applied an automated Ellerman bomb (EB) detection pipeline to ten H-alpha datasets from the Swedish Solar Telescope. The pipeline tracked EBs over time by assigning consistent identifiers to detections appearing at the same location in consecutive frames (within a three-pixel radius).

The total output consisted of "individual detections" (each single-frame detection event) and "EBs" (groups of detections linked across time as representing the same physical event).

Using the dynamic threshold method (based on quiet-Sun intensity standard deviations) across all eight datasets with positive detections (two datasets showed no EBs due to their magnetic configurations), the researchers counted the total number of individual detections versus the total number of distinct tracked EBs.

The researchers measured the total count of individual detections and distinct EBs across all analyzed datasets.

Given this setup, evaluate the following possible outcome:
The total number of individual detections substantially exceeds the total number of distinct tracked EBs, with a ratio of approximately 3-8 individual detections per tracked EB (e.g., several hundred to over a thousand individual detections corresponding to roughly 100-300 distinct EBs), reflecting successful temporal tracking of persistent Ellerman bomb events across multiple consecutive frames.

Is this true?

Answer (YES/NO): NO